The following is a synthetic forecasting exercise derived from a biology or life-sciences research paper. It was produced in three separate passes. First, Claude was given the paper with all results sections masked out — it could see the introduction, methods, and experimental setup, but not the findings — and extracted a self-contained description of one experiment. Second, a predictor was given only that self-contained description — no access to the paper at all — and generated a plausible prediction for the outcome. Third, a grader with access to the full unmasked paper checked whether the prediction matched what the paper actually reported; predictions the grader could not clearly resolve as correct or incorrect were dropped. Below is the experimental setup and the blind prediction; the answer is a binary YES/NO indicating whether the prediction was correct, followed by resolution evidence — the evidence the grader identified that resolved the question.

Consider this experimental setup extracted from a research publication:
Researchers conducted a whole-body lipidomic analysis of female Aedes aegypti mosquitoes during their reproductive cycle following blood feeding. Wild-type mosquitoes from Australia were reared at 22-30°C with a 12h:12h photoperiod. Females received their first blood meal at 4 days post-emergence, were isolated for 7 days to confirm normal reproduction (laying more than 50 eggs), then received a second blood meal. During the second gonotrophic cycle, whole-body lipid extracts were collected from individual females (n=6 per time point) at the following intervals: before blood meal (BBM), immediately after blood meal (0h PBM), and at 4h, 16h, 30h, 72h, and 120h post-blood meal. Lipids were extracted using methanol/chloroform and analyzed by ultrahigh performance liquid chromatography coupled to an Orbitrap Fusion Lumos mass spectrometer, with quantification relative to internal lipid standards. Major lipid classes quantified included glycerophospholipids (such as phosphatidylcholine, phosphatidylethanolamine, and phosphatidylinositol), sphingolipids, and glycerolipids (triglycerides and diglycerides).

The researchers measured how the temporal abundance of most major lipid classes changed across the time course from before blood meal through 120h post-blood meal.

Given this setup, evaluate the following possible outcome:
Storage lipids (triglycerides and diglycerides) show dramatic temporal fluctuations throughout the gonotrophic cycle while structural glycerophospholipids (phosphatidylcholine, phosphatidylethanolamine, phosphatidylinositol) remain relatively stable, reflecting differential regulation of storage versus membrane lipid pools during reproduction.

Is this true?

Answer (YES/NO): NO